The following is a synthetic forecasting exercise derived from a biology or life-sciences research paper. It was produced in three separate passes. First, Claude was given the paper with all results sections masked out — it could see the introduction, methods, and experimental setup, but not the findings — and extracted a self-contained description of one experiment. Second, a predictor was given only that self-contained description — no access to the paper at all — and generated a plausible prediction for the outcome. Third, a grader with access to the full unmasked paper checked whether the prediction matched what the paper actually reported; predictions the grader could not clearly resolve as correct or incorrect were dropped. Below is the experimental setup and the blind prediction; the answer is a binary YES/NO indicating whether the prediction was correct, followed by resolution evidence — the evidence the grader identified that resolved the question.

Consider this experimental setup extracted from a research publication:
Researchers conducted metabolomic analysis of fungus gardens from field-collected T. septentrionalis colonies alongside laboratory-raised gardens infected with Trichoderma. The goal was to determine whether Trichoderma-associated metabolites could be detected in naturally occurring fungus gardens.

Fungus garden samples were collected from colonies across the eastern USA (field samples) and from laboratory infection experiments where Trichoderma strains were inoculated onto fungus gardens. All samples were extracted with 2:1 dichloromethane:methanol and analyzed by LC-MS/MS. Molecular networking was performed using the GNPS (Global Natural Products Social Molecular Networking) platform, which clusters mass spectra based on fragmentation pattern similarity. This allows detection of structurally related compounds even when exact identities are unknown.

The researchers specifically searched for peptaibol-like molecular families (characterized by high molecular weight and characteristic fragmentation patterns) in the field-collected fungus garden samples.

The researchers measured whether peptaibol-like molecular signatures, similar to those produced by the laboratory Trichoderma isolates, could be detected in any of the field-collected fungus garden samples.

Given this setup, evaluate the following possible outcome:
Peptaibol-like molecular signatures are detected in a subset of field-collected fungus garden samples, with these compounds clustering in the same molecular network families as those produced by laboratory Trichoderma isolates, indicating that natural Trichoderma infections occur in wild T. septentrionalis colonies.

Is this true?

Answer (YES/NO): YES